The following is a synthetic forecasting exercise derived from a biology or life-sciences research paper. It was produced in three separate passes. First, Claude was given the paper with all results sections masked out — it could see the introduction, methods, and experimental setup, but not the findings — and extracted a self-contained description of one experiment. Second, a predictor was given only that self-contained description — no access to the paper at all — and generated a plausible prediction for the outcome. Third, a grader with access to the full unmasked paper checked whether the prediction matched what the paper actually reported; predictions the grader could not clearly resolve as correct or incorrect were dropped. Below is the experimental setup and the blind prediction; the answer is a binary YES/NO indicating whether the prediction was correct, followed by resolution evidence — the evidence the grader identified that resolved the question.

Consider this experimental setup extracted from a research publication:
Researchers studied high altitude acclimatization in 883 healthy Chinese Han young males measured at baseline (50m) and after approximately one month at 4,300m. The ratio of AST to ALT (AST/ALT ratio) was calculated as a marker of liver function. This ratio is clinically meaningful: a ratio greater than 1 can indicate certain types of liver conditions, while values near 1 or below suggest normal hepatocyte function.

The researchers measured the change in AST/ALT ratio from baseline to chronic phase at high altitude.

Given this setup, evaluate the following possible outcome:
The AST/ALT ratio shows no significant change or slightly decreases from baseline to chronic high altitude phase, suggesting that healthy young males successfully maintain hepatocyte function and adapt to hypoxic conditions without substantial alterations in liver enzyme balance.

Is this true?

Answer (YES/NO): NO